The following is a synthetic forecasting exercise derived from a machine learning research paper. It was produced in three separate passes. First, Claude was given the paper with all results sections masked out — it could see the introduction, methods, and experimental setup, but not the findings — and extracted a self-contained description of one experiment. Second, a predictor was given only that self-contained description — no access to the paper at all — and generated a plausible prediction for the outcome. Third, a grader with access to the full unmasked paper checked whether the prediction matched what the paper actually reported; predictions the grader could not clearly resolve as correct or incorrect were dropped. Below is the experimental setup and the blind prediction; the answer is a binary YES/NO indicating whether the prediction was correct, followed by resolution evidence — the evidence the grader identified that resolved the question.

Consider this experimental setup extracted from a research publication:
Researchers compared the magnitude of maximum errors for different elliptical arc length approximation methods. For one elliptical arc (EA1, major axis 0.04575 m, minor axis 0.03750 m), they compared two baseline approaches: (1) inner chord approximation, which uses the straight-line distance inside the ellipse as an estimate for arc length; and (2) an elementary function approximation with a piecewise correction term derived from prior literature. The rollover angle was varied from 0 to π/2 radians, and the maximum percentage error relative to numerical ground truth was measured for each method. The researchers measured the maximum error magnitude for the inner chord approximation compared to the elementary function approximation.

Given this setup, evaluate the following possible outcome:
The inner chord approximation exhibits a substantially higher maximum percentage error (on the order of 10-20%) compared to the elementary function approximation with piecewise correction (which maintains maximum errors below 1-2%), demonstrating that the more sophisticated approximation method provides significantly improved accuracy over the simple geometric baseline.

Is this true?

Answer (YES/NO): NO